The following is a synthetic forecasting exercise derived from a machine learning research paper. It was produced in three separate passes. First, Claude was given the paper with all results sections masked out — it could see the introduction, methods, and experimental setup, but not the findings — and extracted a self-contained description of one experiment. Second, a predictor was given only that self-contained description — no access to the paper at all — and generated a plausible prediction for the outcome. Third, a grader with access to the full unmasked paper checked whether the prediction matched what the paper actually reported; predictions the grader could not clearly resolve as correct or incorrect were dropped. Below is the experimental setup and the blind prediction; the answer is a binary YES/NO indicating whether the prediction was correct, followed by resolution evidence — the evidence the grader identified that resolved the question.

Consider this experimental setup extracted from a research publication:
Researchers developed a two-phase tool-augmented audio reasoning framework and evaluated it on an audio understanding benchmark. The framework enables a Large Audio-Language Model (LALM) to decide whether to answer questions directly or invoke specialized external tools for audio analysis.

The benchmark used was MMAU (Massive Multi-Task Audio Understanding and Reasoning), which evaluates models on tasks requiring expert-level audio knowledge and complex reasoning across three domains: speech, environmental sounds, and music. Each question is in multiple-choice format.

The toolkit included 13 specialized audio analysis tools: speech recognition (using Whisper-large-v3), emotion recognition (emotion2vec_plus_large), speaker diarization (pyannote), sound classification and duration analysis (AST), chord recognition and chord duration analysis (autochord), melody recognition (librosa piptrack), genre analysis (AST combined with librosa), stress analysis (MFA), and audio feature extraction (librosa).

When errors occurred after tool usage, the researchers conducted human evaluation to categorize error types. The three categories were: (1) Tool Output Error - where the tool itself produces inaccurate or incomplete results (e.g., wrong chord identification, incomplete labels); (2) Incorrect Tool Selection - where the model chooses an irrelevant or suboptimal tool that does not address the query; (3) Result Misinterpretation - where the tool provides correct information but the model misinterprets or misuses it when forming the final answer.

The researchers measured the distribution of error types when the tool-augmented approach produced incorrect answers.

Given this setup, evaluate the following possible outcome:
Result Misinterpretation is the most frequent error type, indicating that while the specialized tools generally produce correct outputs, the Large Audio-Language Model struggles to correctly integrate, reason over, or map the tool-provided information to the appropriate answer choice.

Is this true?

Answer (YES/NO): NO